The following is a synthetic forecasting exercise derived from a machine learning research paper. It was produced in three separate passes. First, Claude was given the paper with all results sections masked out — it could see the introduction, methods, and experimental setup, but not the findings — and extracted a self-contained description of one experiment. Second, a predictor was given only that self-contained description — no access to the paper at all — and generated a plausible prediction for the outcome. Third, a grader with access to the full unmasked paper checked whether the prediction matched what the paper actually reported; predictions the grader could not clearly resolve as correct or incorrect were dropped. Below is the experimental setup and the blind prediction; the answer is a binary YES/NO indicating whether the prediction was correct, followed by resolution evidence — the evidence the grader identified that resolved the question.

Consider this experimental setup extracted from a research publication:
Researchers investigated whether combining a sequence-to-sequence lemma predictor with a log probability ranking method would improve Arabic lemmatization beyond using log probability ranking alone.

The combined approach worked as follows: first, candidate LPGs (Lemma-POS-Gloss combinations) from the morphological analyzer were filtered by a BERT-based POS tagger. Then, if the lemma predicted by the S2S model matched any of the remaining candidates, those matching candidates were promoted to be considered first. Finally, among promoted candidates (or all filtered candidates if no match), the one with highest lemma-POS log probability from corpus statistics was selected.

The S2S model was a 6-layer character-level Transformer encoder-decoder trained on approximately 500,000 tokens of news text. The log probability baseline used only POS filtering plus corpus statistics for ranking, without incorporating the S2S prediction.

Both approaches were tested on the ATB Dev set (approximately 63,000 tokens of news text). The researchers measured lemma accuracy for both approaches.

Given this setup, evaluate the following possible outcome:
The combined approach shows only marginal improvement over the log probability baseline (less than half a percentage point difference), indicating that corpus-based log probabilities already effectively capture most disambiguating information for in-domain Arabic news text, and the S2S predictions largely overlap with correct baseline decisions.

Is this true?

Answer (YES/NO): NO